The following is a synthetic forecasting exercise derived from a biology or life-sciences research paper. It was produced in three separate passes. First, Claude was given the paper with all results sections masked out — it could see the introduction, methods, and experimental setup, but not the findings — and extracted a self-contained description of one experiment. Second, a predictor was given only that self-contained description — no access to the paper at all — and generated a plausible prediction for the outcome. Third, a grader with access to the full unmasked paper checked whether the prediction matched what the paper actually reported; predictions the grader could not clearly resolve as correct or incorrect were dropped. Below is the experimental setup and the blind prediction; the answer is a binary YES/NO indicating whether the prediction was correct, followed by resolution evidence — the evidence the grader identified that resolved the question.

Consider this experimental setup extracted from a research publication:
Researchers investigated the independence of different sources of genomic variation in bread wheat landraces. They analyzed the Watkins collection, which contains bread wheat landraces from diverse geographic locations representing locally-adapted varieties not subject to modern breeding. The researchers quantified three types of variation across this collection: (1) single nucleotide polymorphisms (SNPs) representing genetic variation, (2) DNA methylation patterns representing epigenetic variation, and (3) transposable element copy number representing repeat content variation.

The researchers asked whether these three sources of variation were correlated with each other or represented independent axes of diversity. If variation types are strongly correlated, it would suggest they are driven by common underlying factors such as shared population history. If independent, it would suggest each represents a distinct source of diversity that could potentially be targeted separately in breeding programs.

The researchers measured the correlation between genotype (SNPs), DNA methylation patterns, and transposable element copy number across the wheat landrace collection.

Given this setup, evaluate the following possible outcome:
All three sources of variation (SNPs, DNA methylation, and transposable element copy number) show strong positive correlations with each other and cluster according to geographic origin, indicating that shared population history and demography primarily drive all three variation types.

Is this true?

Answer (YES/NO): NO